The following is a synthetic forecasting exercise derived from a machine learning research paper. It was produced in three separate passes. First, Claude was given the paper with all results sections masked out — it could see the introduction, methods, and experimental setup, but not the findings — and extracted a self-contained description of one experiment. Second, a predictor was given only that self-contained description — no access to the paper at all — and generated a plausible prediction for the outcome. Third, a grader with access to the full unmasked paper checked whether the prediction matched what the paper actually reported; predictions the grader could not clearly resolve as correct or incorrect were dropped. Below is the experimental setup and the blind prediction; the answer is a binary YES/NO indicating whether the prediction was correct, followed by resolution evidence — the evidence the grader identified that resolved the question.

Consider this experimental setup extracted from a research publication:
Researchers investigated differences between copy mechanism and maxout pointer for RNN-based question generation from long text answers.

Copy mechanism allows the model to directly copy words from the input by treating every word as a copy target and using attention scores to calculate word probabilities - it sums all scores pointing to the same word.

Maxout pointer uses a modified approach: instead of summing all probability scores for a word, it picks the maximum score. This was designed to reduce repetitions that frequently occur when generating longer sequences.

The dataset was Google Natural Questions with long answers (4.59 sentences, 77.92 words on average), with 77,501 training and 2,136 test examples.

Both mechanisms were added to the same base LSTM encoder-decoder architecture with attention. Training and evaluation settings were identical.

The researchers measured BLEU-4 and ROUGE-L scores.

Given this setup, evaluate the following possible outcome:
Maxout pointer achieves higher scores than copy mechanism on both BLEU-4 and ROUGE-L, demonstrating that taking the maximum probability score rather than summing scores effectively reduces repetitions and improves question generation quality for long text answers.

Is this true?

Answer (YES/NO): YES